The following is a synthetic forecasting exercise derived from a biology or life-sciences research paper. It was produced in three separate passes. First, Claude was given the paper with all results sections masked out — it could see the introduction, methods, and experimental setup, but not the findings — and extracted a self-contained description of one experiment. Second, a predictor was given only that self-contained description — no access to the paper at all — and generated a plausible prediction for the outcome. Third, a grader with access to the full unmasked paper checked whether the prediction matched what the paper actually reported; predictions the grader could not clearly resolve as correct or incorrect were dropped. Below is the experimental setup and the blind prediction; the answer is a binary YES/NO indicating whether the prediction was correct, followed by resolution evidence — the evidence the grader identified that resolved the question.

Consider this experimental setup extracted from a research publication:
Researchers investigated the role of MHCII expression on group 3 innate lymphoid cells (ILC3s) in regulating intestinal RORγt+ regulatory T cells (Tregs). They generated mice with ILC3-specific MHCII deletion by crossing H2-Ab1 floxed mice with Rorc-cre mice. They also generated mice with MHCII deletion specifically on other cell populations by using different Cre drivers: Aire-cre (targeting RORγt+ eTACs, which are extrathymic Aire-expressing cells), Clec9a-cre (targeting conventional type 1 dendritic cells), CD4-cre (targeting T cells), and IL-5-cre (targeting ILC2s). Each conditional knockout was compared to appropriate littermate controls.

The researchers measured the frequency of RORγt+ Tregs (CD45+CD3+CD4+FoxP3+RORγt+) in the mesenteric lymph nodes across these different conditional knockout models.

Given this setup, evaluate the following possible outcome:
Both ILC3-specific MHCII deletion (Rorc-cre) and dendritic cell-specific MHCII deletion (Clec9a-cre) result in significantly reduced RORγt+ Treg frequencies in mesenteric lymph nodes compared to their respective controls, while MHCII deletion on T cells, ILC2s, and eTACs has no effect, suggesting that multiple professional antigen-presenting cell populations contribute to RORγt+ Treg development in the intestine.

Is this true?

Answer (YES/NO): NO